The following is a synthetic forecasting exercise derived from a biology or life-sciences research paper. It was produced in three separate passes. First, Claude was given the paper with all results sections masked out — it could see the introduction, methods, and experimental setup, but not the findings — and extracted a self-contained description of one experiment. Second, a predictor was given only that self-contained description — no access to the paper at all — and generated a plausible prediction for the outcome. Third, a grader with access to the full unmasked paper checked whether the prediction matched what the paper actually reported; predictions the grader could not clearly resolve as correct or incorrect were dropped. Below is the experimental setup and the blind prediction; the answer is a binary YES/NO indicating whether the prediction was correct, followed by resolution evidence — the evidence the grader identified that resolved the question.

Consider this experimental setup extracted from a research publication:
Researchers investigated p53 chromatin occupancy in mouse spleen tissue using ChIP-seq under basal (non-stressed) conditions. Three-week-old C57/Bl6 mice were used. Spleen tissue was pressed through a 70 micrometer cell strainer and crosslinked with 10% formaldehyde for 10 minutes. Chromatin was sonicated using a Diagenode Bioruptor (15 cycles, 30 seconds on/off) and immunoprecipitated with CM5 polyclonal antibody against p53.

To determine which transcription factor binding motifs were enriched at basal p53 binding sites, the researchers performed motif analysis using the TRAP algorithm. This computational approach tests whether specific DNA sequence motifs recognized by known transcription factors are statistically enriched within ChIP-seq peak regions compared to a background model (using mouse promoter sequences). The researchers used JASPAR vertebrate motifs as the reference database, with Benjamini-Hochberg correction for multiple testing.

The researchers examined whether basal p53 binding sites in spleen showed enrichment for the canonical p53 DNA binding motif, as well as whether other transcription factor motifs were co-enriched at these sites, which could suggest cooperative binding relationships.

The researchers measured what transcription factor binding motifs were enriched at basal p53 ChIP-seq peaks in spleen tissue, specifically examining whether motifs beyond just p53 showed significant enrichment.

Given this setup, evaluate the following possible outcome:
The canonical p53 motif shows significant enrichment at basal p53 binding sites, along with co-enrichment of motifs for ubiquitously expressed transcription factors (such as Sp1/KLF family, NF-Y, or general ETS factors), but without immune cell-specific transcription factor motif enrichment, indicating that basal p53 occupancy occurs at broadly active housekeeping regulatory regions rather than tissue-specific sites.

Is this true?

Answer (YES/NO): NO